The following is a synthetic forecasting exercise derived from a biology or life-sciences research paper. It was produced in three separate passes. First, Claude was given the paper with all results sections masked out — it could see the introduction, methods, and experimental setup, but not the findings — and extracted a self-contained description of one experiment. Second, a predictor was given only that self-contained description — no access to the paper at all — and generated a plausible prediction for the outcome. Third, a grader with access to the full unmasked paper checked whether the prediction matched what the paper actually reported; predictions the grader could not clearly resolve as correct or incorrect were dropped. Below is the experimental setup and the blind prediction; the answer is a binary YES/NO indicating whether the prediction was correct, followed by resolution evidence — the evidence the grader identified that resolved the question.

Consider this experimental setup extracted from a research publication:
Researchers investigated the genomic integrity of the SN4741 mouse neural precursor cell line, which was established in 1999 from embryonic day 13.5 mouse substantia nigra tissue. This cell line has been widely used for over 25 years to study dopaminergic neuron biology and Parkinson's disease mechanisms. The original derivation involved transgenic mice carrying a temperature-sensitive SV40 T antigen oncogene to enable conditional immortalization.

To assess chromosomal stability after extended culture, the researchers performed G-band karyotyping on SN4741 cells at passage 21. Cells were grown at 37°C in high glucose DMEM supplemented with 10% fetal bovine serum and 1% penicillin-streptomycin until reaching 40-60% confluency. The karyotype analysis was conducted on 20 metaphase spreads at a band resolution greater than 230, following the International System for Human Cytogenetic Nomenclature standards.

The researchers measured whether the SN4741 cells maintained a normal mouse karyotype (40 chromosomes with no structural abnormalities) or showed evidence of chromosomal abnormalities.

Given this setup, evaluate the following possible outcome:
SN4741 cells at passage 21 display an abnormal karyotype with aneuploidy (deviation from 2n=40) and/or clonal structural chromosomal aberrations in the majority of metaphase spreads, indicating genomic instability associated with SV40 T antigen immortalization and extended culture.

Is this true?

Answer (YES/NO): YES